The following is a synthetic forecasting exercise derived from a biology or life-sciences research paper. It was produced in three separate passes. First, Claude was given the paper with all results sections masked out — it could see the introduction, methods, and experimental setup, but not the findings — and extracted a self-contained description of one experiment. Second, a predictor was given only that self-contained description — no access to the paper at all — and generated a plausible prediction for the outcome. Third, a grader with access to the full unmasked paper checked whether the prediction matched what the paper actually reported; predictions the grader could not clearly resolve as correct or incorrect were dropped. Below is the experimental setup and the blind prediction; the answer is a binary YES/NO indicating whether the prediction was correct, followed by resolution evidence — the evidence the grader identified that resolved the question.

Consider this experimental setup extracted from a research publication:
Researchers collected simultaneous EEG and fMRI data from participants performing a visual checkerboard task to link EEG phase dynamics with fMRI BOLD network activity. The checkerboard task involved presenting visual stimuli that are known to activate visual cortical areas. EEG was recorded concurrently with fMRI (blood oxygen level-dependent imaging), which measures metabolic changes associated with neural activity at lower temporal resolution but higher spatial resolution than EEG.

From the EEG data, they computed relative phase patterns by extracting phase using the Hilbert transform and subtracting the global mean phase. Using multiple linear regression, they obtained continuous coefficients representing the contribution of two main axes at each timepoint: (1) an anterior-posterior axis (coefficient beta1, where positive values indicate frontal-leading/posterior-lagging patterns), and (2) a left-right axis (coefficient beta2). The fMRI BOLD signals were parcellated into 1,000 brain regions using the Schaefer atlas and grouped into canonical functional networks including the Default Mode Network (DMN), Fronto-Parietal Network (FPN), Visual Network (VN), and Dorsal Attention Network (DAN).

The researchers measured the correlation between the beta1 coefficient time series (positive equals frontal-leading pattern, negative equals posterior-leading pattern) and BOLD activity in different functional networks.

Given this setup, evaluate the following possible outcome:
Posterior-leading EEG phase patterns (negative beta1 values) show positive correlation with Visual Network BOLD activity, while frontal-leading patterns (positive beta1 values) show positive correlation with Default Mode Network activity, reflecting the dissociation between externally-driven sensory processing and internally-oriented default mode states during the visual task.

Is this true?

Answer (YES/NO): YES